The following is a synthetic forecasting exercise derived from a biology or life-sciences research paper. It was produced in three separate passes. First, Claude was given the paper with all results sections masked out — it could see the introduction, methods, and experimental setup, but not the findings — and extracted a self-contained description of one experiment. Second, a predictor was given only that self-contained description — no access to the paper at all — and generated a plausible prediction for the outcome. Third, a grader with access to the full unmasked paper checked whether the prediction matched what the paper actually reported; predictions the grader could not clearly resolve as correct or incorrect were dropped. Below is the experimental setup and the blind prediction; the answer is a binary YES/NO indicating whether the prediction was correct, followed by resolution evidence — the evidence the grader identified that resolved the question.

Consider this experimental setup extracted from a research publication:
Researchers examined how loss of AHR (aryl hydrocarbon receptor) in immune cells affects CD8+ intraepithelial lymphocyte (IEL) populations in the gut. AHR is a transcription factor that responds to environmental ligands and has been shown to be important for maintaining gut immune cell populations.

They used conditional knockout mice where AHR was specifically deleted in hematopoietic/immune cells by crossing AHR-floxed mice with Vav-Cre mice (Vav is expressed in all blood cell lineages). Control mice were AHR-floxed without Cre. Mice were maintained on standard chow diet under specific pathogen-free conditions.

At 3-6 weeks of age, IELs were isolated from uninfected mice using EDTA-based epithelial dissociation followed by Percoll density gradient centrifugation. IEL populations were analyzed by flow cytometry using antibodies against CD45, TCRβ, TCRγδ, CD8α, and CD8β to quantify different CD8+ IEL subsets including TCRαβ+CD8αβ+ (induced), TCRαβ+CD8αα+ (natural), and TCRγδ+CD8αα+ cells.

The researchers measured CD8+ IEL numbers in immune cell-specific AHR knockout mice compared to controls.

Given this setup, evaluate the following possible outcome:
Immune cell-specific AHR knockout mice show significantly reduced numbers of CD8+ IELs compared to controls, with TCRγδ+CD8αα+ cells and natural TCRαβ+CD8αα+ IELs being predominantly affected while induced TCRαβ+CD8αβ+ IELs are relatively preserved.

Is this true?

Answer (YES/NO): YES